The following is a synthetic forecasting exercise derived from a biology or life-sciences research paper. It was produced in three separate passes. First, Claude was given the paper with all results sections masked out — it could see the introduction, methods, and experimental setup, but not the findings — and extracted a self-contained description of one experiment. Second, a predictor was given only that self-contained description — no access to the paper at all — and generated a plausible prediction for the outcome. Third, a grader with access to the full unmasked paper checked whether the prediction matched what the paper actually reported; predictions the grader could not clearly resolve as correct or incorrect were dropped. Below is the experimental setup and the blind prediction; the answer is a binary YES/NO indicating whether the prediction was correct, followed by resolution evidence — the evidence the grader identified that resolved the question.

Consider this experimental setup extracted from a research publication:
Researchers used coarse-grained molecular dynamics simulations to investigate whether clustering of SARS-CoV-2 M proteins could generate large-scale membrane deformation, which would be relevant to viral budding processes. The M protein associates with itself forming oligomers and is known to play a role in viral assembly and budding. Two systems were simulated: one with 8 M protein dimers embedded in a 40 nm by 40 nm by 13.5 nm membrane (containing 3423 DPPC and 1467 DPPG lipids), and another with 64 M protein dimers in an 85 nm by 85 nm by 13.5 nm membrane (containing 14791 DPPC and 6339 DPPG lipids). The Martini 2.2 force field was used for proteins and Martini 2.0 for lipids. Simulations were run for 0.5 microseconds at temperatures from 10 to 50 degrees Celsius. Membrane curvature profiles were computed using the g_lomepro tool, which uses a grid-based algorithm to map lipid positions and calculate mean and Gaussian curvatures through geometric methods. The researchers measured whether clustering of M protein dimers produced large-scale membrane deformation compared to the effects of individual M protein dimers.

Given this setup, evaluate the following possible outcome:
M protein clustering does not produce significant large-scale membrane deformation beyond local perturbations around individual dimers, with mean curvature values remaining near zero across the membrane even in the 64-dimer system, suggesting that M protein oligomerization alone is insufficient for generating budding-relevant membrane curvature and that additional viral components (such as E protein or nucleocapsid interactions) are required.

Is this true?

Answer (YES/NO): YES